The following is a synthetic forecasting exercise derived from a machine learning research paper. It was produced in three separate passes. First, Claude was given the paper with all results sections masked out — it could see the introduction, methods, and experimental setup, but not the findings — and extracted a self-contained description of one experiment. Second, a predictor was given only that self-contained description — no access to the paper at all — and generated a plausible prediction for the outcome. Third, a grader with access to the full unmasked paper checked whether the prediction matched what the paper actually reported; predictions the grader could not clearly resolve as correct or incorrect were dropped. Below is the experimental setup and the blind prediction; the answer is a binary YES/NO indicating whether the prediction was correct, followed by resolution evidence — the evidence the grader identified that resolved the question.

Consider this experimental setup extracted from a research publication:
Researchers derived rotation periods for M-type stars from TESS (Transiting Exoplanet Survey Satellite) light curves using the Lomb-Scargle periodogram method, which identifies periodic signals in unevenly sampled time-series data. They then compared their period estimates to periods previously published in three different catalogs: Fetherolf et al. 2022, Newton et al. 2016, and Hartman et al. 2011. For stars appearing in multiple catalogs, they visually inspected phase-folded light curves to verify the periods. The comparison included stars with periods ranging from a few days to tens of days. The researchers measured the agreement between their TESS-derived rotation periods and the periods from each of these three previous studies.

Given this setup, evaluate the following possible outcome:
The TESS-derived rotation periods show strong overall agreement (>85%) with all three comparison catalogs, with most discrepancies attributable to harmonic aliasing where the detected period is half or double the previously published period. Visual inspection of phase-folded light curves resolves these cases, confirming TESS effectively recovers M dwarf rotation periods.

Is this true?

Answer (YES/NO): NO